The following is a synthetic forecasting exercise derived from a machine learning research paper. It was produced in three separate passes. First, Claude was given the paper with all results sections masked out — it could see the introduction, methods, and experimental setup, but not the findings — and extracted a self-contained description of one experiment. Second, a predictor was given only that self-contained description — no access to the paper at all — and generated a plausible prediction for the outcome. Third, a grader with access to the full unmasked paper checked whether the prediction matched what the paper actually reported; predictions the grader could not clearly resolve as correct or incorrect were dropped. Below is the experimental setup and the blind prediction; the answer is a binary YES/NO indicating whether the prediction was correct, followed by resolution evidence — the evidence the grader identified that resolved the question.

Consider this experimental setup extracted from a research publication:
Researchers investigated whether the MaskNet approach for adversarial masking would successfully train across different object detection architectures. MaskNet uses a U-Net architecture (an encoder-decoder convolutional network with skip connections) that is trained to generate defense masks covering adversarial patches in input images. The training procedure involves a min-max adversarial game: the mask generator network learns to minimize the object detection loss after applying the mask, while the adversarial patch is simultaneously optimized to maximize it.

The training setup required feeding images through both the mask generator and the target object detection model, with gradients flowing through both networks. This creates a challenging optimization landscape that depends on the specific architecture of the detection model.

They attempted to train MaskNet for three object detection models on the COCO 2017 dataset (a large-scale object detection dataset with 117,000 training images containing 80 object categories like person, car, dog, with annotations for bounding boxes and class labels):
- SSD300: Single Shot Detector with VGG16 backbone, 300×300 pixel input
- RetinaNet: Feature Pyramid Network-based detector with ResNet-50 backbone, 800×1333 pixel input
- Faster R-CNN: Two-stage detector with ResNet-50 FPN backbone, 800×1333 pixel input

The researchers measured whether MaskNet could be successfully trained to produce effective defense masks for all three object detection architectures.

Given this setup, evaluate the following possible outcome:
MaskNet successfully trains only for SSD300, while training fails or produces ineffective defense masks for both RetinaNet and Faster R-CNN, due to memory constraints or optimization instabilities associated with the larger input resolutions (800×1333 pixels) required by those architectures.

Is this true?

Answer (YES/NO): NO